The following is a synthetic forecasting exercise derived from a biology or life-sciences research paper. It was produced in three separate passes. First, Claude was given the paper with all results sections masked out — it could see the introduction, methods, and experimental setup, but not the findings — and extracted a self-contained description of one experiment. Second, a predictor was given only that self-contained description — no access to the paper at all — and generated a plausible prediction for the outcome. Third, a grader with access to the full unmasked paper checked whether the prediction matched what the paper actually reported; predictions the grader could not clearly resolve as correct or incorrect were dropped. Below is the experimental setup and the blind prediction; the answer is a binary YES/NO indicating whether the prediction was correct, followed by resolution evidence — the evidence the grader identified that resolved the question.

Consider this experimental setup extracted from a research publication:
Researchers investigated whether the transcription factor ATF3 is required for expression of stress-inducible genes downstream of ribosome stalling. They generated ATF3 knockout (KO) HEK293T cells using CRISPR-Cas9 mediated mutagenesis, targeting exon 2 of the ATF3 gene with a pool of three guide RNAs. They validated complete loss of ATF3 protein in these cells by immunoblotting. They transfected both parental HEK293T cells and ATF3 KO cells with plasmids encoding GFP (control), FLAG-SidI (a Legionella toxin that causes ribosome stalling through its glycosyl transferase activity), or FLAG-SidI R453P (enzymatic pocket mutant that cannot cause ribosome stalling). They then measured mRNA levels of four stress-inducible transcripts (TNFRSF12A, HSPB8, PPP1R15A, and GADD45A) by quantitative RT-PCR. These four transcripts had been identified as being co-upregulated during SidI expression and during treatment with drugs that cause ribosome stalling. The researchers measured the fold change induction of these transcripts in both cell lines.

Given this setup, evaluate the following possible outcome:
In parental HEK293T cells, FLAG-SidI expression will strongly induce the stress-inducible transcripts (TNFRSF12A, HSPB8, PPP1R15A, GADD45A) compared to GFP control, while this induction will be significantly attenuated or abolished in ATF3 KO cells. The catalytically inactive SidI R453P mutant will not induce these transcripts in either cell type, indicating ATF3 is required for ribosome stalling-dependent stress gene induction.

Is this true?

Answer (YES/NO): YES